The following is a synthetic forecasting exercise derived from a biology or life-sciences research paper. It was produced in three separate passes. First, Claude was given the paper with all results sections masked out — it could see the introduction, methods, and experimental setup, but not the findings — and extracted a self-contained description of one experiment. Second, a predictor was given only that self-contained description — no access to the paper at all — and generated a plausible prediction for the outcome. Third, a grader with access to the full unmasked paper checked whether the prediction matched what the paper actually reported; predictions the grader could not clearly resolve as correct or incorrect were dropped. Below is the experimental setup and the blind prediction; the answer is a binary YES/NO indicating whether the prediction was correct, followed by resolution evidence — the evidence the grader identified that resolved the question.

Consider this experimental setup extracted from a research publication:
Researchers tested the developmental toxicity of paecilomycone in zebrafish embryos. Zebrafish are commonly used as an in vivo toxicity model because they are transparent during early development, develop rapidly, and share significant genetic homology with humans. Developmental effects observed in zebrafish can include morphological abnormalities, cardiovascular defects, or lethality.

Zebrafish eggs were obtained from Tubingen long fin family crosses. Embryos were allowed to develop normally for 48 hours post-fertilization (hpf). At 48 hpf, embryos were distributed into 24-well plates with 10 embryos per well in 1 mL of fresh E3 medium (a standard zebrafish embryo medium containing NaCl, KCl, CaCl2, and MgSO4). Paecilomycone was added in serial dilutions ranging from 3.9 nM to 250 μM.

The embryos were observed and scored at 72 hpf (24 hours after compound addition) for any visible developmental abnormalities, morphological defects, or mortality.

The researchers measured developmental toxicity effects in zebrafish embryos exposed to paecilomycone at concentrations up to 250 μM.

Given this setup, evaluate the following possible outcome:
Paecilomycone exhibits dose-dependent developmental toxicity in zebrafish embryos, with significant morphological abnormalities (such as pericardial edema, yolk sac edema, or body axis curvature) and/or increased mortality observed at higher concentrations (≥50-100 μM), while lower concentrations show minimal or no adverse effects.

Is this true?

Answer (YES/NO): NO